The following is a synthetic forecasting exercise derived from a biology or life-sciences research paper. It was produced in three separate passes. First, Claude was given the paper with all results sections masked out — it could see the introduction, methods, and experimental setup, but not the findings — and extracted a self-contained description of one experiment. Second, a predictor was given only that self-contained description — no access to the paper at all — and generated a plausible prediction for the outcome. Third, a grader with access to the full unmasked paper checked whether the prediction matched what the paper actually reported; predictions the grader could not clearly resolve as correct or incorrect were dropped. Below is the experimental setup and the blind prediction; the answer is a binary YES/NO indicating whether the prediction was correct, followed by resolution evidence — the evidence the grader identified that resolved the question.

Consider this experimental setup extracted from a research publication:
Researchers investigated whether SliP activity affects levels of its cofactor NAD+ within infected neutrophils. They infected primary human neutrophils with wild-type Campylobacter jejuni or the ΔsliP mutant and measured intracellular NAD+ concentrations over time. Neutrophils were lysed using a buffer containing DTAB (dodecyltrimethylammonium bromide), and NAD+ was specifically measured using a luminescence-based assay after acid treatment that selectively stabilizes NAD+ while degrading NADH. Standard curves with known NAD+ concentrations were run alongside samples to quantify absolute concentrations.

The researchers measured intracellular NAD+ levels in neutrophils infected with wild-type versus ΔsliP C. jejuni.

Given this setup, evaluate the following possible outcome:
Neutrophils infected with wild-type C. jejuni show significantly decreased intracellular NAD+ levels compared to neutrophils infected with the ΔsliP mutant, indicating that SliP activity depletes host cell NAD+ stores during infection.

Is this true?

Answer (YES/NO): YES